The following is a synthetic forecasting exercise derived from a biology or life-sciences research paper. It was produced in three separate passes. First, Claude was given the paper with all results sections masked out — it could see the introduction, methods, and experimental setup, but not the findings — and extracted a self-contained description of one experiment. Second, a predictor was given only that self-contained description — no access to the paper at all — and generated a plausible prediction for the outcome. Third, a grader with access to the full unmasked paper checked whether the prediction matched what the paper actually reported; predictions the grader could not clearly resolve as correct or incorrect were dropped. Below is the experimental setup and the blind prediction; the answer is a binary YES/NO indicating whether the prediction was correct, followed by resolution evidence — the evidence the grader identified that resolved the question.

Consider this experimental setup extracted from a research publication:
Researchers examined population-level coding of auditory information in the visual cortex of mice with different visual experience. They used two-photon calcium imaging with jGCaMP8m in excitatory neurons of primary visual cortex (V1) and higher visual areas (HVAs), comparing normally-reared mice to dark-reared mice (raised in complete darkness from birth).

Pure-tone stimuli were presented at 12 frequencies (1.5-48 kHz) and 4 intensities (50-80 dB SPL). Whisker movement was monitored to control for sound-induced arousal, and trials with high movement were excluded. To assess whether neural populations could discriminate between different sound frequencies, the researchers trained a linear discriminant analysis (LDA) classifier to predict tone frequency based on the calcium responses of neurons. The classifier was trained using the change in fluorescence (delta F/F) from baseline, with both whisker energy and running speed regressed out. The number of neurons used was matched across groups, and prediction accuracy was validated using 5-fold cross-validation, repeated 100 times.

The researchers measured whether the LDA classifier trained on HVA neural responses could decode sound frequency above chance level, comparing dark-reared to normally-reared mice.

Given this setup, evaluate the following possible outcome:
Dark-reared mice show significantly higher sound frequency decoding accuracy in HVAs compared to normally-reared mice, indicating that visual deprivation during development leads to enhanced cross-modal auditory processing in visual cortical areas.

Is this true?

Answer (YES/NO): YES